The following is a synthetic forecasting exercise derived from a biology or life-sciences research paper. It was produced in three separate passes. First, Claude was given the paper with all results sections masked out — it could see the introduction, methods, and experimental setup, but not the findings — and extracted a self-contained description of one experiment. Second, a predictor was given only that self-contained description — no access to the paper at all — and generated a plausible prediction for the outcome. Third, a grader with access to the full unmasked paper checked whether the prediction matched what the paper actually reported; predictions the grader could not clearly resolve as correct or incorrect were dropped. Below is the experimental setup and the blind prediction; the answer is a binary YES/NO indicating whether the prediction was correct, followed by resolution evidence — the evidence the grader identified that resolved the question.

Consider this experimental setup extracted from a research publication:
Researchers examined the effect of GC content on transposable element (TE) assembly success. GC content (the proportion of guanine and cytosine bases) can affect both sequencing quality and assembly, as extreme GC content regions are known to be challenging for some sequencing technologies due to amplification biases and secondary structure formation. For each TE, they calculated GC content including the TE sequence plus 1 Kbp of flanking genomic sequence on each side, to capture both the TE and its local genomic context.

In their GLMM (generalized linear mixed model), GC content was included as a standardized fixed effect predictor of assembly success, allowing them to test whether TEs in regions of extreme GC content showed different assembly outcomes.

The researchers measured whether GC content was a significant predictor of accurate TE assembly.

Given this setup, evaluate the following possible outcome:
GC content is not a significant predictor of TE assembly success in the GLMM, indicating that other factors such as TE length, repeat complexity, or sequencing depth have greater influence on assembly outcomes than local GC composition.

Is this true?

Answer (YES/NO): NO